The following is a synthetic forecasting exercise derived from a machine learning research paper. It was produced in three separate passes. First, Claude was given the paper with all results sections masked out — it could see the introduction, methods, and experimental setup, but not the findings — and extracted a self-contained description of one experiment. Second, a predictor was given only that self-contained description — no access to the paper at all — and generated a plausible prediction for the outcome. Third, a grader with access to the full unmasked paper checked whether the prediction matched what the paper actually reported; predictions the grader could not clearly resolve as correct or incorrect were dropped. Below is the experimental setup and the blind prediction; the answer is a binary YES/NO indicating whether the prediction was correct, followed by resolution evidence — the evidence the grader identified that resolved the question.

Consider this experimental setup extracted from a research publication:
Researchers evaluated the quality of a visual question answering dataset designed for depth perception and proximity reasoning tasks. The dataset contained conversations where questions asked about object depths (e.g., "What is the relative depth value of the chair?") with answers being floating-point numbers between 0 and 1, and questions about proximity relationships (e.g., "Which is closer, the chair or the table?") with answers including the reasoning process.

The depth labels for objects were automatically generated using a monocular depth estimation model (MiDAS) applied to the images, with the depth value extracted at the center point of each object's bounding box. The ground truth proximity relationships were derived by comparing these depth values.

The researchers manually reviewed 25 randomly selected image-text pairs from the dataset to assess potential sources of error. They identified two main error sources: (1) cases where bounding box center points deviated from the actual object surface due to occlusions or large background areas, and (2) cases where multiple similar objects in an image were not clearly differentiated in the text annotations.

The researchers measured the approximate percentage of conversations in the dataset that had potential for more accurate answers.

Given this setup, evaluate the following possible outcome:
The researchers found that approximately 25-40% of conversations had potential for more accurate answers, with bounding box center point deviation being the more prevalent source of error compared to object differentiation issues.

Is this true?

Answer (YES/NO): NO